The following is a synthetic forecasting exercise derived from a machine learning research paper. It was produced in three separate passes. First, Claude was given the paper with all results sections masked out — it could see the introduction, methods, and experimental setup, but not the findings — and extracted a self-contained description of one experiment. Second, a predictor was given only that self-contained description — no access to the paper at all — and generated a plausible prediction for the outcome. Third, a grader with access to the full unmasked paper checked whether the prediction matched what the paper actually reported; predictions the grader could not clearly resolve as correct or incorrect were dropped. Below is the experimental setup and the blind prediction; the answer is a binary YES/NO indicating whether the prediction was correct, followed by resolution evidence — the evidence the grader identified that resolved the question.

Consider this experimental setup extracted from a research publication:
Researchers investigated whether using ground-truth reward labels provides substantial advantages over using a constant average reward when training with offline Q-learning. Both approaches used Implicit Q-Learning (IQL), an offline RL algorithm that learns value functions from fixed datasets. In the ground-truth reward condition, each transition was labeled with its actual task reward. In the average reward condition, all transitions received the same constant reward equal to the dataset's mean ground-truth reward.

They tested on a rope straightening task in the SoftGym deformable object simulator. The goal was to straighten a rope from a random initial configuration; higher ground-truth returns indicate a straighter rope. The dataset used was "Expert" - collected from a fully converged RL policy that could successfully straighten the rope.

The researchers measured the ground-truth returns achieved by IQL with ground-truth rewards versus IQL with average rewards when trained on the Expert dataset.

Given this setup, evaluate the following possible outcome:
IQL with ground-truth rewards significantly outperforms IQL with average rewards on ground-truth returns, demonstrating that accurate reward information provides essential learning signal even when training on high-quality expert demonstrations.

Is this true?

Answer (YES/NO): NO